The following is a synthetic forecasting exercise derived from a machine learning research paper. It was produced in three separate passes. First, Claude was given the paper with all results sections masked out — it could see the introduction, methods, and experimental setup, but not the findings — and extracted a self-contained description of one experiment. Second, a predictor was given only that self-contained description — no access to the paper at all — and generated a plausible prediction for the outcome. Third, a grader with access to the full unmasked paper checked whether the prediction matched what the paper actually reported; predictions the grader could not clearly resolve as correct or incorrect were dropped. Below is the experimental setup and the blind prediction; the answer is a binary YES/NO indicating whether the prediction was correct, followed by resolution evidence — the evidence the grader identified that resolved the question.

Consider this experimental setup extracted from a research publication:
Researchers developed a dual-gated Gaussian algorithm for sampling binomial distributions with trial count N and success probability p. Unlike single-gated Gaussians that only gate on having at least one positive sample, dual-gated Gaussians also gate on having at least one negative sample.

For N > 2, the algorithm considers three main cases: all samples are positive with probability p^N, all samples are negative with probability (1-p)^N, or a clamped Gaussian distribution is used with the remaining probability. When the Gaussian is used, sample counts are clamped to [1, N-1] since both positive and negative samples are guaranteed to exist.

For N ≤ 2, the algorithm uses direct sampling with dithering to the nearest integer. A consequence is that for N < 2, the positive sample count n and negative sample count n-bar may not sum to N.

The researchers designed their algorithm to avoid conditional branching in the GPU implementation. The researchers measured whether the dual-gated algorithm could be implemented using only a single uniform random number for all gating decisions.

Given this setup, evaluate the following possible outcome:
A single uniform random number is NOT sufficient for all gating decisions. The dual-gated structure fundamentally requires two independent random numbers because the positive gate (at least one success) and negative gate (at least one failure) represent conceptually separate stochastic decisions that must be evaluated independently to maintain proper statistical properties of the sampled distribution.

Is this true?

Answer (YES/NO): NO